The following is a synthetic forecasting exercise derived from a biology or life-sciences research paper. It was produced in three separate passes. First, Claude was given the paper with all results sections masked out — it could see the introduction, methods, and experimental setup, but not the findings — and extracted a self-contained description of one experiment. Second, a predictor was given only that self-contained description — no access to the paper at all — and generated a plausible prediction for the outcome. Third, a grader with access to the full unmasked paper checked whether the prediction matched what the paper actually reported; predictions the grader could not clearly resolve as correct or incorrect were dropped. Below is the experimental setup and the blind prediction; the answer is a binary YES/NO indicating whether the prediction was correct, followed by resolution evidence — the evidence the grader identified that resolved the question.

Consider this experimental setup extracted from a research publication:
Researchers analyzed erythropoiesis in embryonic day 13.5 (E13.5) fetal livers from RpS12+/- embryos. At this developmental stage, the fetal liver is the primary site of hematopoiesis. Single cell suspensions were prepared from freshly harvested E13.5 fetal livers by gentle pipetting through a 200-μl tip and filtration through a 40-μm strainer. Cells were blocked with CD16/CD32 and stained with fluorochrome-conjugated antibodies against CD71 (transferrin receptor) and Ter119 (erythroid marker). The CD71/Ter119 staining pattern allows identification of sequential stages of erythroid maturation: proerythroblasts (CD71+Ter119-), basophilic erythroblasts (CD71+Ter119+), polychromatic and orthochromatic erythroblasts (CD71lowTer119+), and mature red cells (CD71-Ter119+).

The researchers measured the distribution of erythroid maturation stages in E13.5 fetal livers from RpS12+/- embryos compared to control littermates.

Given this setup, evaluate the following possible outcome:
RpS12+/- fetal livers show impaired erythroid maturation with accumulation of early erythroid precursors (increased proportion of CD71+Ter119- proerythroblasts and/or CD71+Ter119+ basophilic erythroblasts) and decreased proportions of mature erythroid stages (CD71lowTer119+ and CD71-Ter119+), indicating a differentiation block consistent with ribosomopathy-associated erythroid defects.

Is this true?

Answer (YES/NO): NO